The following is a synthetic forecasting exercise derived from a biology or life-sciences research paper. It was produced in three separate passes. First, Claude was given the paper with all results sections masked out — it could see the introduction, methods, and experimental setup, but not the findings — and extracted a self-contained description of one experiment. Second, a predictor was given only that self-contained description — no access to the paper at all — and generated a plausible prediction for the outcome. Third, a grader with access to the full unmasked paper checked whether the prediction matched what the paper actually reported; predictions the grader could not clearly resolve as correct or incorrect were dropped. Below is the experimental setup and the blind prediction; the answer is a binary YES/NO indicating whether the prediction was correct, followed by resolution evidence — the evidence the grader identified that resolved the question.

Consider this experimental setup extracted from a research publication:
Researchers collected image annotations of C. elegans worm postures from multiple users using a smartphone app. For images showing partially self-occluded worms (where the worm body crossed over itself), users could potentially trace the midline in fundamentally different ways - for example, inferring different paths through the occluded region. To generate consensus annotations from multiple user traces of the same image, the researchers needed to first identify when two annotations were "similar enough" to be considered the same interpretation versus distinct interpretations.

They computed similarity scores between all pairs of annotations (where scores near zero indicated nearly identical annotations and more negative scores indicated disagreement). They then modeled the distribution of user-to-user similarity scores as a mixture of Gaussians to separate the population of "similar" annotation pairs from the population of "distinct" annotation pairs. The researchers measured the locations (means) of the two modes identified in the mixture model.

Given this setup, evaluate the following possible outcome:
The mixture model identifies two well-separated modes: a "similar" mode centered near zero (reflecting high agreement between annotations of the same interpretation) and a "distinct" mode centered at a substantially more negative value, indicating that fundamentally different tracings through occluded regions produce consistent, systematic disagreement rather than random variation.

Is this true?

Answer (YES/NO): YES